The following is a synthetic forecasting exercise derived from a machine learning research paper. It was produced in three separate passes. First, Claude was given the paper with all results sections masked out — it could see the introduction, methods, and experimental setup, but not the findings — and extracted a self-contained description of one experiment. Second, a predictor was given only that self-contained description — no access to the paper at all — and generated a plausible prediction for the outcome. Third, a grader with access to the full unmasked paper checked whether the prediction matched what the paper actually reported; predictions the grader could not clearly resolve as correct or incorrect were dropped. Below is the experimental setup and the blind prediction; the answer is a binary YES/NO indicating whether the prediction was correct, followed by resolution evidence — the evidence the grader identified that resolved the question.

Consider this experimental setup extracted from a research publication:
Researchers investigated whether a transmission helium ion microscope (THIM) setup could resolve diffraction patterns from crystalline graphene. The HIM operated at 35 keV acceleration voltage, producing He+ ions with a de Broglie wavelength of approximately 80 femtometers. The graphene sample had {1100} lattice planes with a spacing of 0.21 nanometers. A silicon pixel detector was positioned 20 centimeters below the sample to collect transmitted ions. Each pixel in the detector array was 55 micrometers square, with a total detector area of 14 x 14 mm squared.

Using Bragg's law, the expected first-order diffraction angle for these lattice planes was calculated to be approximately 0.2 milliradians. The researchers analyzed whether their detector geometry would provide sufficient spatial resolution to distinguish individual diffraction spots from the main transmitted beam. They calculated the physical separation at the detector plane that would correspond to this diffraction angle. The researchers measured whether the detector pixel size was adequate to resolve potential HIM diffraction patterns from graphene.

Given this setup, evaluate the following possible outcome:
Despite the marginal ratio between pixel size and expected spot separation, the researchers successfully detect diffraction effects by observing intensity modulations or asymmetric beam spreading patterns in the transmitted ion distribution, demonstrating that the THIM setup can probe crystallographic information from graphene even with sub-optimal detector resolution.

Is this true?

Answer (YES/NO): NO